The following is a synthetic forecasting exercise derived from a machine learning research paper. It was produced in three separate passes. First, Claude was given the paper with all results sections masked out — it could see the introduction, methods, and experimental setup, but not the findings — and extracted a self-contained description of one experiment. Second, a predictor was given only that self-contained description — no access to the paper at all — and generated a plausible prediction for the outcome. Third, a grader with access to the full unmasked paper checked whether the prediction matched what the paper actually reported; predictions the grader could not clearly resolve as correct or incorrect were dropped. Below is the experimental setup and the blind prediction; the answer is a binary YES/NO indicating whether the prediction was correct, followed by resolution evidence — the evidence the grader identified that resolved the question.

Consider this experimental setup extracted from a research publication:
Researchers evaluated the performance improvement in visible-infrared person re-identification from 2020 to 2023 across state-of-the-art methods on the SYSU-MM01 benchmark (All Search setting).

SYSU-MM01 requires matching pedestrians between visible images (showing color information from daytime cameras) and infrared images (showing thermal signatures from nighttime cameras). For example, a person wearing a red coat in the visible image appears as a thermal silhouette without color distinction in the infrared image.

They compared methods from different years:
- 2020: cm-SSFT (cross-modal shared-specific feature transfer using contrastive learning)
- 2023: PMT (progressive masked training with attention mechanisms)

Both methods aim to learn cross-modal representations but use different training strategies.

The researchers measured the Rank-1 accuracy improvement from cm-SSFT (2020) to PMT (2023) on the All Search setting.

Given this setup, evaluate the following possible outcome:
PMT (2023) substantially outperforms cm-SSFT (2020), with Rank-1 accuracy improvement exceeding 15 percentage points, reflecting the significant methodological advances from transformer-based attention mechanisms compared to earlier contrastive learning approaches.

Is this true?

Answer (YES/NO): NO